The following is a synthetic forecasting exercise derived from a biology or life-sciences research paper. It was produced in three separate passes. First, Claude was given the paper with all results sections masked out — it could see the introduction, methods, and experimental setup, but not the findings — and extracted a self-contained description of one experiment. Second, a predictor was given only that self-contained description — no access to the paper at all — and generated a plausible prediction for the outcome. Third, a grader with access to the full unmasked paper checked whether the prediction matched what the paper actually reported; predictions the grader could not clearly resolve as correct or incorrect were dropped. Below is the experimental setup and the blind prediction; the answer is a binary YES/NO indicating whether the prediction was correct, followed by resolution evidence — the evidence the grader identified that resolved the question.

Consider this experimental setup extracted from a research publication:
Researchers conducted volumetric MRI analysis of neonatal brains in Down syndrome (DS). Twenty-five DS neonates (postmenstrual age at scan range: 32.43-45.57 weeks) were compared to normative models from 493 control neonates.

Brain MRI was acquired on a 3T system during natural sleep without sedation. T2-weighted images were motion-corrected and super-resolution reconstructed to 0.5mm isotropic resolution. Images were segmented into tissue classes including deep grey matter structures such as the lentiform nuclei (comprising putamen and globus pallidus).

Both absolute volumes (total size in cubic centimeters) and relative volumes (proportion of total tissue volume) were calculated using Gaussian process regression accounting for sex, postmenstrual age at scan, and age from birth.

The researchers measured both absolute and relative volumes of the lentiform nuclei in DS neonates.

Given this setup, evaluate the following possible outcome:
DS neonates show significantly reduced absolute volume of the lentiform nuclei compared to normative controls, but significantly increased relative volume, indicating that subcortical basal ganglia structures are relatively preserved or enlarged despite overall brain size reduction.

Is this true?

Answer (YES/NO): NO